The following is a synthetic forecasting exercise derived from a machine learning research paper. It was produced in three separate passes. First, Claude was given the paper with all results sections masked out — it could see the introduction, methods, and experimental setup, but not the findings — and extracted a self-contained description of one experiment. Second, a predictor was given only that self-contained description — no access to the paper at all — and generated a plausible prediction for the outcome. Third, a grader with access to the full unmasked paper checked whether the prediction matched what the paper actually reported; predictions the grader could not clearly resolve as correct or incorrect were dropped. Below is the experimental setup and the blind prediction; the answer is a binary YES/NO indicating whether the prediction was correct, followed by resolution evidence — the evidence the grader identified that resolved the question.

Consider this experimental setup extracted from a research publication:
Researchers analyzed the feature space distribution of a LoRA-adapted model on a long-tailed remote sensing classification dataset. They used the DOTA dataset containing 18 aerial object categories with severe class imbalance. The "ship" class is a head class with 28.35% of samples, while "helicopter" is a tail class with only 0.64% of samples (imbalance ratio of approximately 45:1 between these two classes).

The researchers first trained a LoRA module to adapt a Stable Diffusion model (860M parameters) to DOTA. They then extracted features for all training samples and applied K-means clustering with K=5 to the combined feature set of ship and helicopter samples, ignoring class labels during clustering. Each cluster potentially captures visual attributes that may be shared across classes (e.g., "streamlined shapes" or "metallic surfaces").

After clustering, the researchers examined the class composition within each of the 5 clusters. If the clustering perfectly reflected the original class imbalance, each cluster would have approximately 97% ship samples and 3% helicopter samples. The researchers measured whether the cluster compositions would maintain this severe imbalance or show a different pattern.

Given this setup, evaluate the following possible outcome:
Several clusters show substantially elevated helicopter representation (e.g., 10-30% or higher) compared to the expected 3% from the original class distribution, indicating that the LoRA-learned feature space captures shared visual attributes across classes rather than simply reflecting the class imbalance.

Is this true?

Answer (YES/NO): YES